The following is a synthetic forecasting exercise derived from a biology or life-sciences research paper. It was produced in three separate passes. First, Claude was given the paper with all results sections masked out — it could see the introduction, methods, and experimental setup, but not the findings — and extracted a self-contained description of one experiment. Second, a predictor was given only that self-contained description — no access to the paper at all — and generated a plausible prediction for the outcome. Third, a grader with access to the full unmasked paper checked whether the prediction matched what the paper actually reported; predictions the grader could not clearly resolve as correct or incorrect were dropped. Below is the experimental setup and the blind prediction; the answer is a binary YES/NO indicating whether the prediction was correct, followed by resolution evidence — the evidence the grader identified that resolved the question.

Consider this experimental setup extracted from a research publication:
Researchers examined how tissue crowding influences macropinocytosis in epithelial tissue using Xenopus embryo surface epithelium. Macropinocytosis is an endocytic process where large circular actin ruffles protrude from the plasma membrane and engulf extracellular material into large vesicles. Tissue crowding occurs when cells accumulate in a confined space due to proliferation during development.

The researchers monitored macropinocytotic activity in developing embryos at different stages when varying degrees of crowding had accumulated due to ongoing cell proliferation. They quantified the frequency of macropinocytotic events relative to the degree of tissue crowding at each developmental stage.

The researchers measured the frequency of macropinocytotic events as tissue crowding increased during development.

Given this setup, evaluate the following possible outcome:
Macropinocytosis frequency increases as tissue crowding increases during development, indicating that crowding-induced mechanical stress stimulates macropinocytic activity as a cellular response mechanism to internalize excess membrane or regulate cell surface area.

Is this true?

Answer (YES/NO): YES